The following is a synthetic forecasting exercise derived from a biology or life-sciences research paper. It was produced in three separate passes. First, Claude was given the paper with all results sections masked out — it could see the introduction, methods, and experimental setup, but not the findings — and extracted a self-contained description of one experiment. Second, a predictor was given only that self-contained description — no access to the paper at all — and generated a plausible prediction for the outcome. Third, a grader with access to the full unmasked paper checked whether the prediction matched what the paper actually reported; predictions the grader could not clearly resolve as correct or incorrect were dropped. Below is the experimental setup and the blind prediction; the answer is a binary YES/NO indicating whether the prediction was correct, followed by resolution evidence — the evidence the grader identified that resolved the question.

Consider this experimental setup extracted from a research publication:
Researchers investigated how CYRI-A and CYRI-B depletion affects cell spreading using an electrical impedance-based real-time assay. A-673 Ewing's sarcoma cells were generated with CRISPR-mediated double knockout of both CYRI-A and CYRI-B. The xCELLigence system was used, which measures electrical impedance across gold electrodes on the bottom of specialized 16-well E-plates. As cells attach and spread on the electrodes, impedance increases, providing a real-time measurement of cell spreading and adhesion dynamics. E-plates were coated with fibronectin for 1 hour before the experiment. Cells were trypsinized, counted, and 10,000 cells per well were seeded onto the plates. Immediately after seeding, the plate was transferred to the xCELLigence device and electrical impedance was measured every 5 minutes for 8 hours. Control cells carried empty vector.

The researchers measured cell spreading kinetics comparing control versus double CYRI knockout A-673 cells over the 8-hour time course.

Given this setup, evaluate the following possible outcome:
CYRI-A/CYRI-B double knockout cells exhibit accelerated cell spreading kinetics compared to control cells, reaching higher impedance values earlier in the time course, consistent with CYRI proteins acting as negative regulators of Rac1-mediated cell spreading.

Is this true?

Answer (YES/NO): YES